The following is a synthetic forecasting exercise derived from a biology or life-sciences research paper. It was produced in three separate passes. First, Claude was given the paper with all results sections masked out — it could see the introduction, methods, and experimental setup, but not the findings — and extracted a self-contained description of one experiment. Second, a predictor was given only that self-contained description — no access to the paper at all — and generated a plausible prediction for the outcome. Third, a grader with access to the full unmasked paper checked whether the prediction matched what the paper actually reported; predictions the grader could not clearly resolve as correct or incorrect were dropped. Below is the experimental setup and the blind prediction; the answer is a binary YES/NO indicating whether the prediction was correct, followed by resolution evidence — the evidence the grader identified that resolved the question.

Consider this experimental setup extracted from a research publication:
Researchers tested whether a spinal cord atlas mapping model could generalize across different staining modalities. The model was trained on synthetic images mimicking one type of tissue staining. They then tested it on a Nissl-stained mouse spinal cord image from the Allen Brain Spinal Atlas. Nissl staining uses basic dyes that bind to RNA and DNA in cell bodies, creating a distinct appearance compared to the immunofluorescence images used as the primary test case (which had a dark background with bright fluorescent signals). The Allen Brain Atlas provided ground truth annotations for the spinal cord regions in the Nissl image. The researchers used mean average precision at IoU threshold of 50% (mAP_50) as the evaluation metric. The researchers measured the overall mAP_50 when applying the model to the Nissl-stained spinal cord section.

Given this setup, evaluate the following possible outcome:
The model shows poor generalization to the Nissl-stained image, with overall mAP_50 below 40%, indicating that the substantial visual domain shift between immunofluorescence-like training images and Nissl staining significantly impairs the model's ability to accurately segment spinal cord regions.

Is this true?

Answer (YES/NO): NO